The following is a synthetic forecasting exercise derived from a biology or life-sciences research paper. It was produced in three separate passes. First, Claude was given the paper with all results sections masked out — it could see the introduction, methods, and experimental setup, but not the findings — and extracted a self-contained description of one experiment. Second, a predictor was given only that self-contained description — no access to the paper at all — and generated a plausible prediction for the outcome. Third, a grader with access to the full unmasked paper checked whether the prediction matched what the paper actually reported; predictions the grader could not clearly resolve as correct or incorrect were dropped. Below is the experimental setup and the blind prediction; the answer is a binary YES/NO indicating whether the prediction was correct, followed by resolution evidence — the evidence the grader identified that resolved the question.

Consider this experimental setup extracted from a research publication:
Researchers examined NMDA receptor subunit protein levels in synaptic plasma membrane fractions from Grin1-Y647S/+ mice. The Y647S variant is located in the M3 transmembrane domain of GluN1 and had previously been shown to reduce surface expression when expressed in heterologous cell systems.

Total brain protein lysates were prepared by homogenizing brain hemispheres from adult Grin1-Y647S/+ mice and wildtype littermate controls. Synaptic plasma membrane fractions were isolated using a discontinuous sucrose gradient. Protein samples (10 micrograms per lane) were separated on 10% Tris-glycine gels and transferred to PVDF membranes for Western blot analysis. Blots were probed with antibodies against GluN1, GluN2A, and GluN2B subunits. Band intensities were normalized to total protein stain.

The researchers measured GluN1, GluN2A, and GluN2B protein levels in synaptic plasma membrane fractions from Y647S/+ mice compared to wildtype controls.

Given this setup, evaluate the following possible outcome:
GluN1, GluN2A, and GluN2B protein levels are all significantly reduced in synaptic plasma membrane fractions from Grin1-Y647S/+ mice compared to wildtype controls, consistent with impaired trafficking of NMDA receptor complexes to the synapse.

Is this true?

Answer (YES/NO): NO